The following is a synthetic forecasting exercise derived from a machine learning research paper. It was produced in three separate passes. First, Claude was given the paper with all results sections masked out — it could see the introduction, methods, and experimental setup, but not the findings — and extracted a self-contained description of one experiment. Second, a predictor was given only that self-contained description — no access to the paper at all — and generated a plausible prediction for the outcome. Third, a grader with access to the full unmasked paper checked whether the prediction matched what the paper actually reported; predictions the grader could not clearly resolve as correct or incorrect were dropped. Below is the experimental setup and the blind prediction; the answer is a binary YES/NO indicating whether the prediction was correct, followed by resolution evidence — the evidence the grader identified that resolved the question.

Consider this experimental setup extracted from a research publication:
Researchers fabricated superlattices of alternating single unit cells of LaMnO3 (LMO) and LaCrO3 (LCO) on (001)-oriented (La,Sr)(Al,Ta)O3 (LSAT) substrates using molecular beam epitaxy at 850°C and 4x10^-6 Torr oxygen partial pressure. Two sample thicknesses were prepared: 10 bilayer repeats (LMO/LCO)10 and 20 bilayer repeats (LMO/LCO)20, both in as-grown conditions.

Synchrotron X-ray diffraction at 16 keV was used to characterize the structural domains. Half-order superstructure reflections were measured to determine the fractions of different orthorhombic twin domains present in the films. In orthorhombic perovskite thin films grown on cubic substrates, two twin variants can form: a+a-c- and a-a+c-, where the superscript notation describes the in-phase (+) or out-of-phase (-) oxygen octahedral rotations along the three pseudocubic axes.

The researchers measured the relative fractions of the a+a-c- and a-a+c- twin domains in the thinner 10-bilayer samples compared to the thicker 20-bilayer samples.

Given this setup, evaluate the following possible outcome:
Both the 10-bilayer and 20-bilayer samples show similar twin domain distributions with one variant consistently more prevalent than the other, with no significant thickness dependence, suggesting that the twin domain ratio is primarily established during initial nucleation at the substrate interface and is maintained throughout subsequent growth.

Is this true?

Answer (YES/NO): NO